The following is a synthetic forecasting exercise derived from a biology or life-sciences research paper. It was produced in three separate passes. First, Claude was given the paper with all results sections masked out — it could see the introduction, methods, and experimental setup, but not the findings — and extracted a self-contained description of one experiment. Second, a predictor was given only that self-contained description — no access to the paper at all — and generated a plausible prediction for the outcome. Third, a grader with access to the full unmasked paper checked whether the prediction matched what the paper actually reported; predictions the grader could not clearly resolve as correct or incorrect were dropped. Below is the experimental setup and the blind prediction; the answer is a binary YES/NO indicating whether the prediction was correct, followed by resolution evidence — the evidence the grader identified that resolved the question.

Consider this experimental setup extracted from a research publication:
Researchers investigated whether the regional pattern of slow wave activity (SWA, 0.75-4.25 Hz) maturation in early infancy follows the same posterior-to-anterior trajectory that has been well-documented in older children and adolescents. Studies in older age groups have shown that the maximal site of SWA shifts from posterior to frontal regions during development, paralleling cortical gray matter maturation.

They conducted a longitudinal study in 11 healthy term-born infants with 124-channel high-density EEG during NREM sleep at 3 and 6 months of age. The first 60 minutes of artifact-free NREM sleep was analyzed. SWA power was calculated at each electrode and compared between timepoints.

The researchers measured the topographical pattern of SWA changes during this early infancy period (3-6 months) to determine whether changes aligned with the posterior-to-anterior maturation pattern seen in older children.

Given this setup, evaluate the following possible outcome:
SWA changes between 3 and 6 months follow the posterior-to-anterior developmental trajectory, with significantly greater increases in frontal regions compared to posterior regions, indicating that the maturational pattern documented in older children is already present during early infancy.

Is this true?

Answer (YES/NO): NO